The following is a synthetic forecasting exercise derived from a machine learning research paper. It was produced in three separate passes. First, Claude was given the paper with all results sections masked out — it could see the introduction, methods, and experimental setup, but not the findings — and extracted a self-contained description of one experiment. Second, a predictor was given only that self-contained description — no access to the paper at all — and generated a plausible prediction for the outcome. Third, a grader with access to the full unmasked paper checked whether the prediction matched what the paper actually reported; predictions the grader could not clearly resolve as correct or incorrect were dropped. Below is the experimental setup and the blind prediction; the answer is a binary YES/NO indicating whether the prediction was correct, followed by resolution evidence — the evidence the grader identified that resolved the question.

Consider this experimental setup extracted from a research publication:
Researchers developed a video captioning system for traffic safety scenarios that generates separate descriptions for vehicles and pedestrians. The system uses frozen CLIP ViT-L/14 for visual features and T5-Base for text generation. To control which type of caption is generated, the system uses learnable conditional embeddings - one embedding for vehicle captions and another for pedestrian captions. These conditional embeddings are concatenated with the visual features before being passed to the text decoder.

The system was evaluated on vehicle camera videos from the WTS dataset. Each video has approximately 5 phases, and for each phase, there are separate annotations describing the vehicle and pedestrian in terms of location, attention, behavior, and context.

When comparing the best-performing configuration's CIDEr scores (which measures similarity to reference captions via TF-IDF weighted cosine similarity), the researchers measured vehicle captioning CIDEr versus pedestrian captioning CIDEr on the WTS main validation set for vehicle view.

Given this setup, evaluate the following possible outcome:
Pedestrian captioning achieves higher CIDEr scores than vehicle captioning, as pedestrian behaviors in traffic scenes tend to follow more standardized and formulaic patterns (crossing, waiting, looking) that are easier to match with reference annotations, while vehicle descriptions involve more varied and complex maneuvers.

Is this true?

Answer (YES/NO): NO